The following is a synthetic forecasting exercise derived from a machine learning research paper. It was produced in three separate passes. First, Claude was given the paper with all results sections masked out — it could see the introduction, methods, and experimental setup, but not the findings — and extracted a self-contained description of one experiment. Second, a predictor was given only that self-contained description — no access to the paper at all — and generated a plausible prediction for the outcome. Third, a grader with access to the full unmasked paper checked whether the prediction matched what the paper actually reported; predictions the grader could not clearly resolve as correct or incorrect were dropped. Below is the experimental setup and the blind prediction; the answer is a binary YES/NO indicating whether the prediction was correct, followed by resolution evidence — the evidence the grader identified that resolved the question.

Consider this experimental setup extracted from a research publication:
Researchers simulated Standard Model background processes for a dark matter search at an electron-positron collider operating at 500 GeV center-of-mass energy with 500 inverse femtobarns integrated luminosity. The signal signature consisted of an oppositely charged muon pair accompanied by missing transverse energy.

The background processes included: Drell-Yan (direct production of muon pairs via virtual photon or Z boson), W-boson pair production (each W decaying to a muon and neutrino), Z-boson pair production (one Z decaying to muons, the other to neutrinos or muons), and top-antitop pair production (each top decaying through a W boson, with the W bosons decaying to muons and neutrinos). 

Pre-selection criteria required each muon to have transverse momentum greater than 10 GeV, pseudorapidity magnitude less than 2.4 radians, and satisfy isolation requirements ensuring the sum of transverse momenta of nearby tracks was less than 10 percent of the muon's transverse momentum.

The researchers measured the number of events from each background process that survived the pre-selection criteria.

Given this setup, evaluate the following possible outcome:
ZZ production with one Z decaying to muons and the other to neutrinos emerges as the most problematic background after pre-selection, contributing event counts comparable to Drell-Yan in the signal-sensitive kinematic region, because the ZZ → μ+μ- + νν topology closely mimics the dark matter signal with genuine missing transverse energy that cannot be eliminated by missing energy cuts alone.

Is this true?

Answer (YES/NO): NO